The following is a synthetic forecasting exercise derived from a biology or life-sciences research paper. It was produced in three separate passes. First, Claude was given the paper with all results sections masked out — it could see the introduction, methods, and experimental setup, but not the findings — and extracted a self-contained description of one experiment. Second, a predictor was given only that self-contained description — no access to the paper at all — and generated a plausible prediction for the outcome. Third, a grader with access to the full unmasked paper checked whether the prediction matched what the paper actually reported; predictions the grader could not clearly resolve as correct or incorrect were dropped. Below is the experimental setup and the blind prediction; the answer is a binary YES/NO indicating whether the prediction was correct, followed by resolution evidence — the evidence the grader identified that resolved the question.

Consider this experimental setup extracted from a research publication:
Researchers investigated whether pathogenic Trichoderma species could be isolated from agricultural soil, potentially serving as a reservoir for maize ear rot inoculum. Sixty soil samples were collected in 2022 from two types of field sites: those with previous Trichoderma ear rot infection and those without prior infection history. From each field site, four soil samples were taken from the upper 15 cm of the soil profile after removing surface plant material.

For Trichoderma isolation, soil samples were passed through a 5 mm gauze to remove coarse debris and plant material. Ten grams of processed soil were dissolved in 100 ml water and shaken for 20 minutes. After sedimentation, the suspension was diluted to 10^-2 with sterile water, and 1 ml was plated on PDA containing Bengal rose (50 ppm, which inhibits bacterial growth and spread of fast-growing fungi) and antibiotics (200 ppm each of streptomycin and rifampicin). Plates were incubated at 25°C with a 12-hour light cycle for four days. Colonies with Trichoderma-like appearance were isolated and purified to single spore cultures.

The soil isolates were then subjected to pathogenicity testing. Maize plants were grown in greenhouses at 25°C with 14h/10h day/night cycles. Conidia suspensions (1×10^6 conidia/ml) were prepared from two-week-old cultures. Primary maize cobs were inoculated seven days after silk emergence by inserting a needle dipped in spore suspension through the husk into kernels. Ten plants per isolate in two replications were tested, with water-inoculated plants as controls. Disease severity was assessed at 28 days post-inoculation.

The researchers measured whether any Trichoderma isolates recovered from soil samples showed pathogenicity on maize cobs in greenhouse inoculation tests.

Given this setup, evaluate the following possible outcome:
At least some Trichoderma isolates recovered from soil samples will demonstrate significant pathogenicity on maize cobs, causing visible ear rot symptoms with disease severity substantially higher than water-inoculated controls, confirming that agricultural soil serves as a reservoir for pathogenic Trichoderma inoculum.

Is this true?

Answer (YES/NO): YES